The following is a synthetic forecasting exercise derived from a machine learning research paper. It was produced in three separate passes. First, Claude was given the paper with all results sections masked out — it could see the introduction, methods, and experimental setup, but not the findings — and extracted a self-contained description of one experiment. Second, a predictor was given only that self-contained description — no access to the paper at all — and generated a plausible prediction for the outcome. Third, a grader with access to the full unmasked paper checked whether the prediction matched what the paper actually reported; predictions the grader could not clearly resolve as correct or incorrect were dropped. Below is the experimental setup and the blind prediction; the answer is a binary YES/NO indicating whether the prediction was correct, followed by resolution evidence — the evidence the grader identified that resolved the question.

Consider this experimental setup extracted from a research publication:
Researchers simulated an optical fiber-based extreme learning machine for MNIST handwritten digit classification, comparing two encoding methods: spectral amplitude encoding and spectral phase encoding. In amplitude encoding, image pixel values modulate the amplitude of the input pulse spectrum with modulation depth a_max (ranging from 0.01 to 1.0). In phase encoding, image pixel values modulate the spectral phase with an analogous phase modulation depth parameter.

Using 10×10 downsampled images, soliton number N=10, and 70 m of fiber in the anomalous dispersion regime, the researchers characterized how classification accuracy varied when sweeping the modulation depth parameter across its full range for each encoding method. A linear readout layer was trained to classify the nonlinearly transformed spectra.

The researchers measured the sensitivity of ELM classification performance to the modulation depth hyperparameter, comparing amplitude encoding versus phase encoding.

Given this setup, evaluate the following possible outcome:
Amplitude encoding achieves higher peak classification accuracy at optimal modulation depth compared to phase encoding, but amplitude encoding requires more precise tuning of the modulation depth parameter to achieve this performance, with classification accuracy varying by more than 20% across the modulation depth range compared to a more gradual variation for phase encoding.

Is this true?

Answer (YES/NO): NO